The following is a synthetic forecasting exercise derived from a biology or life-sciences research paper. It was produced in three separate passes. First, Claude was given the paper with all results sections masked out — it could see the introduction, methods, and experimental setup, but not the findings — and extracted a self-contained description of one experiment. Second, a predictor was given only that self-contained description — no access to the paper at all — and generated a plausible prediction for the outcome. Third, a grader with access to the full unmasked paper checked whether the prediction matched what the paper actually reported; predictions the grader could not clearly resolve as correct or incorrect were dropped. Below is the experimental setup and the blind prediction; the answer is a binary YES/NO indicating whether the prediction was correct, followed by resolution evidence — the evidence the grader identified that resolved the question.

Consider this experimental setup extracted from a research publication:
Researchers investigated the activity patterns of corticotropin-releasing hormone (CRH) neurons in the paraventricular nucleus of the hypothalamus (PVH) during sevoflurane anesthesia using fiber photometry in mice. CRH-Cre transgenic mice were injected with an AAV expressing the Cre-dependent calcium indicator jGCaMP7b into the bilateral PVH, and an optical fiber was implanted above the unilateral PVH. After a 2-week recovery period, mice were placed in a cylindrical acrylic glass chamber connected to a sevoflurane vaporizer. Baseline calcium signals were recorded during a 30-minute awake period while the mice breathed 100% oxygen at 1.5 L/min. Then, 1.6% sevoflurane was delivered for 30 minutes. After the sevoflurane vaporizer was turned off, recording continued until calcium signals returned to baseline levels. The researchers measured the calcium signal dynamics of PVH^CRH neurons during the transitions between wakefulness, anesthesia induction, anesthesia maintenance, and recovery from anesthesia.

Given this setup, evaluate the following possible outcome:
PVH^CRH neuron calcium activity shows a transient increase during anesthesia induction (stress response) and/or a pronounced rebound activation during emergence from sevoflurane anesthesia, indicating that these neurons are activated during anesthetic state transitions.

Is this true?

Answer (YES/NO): YES